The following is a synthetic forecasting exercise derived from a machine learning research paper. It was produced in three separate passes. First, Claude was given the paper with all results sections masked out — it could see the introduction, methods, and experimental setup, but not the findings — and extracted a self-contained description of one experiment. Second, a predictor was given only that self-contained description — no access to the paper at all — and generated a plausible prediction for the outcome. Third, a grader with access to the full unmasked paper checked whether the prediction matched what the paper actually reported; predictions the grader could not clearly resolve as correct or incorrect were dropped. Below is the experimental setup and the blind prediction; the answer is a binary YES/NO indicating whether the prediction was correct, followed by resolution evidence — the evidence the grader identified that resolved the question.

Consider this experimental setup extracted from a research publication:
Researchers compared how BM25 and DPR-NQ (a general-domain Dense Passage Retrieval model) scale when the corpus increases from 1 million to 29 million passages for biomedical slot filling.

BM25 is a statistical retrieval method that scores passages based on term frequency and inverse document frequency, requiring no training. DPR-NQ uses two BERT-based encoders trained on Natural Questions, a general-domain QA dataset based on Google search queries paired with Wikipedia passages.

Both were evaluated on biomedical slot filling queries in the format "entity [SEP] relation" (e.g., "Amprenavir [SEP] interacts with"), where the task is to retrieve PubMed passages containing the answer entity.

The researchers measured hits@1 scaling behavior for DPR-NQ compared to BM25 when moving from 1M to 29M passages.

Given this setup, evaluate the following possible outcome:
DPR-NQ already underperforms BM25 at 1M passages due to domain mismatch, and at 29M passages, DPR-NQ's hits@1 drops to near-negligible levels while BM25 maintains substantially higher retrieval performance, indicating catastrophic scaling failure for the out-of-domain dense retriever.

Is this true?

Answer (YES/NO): NO